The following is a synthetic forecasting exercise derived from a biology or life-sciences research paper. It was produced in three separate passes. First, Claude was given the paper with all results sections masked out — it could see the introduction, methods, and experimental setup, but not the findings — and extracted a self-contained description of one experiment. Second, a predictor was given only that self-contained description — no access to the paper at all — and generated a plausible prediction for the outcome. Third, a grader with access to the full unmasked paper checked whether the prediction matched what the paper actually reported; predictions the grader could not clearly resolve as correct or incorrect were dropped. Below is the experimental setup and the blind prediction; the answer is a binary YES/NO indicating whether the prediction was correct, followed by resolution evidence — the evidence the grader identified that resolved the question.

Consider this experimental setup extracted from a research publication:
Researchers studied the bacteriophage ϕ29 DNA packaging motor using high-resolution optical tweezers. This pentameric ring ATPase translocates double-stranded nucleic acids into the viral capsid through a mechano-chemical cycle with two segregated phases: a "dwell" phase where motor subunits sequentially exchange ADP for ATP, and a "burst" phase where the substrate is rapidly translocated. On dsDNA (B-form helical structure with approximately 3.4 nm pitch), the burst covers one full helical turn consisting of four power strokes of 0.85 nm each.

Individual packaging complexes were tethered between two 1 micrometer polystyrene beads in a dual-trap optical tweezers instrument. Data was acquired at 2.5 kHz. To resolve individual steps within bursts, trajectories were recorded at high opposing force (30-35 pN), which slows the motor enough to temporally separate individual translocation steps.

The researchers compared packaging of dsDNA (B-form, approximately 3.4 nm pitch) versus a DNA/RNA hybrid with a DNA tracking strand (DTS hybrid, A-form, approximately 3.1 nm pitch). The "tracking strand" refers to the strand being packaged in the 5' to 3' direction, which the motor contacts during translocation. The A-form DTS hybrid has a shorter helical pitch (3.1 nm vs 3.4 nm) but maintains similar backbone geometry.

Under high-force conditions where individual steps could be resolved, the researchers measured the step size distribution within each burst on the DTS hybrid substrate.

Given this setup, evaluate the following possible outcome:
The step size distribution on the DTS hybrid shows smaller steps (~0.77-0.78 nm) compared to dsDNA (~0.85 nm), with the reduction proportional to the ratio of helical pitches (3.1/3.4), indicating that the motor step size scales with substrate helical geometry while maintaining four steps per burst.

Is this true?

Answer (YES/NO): NO